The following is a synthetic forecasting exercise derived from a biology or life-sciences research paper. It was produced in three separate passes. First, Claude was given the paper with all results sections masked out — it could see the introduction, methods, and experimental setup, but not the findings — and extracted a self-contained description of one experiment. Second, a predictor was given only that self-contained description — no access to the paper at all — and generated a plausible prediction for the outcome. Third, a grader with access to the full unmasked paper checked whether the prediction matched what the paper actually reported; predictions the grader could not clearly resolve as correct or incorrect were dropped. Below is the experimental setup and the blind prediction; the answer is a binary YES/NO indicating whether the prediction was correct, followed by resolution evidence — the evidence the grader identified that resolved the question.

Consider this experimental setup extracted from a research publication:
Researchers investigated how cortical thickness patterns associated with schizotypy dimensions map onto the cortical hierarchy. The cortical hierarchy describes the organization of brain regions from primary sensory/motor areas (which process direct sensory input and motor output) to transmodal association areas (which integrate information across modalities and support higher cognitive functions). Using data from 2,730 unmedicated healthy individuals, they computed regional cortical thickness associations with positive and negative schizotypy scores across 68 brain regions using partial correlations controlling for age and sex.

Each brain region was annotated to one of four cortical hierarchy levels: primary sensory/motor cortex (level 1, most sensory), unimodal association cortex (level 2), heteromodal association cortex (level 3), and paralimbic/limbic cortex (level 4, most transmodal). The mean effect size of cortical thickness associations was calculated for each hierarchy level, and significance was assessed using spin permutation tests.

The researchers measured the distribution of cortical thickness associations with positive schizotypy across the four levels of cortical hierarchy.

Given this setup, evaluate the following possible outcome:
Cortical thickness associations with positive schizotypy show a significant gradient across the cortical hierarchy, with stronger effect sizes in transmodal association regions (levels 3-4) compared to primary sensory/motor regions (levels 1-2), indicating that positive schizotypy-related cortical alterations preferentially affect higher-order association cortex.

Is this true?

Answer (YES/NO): NO